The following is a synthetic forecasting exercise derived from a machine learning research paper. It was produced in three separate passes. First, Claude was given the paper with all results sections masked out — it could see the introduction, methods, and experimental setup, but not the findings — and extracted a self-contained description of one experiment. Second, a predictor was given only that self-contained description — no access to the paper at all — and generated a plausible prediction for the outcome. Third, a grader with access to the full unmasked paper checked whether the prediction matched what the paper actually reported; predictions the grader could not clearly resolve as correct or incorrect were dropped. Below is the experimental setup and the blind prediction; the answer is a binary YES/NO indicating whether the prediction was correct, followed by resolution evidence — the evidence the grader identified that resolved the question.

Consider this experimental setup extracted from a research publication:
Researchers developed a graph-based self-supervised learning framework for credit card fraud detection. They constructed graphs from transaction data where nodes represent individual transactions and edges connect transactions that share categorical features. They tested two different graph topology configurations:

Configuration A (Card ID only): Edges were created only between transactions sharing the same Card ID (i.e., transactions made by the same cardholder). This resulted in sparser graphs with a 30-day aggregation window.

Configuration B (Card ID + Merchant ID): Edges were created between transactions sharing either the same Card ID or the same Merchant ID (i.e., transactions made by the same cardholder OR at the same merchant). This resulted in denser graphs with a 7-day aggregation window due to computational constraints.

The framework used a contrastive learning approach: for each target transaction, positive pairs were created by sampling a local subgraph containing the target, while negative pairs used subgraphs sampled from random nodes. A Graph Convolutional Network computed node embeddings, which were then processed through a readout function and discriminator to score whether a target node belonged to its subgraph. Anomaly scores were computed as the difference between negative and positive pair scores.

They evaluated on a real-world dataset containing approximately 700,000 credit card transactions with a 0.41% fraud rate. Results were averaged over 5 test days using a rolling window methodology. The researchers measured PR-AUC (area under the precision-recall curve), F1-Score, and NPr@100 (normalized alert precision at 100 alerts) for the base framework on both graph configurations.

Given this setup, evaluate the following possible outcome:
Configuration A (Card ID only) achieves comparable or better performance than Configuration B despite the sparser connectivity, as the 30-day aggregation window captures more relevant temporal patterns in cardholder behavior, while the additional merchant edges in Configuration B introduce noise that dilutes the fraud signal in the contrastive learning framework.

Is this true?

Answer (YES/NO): YES